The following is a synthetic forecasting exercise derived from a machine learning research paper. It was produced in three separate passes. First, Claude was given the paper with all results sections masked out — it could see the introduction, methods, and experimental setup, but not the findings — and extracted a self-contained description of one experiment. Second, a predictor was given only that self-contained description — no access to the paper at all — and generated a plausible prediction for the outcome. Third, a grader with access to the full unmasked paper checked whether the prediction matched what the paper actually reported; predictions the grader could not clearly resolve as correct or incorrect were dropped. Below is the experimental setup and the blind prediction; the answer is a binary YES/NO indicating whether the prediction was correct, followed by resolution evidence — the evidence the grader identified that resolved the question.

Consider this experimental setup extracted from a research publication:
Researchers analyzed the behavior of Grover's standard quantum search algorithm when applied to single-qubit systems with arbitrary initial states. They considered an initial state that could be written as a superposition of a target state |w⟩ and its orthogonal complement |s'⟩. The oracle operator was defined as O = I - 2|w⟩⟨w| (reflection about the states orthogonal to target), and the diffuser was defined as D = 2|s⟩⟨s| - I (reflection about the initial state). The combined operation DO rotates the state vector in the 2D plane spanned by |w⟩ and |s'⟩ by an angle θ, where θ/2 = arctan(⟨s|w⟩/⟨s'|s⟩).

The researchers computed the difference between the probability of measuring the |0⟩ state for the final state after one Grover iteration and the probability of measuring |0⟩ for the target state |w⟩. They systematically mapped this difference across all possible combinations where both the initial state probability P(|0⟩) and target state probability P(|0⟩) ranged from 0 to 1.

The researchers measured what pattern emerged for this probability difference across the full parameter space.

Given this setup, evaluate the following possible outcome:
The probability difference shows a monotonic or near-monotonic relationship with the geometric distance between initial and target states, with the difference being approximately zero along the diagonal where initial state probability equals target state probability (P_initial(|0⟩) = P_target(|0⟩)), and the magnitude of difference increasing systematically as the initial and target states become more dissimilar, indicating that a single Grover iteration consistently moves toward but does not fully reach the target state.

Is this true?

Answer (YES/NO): NO